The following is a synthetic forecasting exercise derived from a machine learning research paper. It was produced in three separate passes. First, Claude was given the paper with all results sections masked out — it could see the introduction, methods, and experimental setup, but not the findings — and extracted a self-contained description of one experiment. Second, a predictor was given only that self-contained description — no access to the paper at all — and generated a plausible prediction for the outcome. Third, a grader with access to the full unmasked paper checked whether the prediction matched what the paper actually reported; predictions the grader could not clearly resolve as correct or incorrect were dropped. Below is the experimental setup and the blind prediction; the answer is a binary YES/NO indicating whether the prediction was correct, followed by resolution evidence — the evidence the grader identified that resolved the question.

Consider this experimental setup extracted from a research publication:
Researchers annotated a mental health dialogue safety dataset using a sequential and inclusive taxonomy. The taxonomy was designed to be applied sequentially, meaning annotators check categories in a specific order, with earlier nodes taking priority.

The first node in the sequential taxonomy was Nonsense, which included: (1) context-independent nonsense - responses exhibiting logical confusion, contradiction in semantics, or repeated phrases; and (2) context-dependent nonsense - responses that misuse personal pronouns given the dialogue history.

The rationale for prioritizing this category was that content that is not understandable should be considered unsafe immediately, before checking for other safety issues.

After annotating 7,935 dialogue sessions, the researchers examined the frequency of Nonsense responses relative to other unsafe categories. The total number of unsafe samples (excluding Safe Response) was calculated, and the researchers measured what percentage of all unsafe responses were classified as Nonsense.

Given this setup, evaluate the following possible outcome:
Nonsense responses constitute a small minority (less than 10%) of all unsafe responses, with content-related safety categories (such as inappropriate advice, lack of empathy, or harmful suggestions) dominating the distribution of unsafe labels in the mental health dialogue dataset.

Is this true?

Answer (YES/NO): NO